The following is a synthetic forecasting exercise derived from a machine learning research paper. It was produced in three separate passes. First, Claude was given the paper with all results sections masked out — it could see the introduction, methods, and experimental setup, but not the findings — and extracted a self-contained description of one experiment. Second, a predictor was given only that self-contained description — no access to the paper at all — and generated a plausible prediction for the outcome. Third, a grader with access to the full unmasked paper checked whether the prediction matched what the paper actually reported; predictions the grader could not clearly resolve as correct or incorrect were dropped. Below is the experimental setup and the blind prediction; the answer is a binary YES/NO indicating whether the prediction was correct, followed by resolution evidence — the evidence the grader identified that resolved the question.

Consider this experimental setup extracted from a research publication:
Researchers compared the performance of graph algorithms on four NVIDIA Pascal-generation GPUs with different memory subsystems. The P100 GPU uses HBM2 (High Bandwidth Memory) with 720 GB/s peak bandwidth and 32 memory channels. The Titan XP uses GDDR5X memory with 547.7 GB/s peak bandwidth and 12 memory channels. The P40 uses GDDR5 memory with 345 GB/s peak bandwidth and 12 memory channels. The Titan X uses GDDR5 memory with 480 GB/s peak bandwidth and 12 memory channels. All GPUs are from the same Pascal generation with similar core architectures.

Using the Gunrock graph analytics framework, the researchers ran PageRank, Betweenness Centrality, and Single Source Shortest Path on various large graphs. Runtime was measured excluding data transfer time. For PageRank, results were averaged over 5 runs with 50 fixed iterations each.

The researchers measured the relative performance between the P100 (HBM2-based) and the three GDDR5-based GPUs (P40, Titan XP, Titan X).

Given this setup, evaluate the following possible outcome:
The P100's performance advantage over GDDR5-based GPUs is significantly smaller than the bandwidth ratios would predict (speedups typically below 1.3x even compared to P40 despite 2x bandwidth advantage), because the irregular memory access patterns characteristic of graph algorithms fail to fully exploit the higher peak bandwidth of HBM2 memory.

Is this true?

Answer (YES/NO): NO